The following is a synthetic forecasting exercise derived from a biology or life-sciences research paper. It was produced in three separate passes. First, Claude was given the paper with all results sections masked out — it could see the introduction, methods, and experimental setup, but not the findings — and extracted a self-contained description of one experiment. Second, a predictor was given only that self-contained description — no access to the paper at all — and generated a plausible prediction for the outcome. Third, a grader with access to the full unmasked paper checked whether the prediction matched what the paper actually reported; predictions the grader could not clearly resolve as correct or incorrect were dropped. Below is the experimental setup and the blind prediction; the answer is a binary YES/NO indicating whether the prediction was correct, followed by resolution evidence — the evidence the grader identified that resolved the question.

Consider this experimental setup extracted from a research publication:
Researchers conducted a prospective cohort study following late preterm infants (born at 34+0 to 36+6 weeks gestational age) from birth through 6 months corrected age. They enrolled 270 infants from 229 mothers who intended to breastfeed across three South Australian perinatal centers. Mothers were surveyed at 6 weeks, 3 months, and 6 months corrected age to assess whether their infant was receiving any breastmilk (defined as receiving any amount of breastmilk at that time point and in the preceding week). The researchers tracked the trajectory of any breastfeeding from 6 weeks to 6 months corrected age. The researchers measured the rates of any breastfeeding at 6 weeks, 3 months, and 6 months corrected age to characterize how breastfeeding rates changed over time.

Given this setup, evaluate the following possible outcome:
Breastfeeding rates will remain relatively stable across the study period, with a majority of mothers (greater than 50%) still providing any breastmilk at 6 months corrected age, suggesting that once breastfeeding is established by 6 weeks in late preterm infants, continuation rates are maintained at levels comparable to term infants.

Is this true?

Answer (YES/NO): NO